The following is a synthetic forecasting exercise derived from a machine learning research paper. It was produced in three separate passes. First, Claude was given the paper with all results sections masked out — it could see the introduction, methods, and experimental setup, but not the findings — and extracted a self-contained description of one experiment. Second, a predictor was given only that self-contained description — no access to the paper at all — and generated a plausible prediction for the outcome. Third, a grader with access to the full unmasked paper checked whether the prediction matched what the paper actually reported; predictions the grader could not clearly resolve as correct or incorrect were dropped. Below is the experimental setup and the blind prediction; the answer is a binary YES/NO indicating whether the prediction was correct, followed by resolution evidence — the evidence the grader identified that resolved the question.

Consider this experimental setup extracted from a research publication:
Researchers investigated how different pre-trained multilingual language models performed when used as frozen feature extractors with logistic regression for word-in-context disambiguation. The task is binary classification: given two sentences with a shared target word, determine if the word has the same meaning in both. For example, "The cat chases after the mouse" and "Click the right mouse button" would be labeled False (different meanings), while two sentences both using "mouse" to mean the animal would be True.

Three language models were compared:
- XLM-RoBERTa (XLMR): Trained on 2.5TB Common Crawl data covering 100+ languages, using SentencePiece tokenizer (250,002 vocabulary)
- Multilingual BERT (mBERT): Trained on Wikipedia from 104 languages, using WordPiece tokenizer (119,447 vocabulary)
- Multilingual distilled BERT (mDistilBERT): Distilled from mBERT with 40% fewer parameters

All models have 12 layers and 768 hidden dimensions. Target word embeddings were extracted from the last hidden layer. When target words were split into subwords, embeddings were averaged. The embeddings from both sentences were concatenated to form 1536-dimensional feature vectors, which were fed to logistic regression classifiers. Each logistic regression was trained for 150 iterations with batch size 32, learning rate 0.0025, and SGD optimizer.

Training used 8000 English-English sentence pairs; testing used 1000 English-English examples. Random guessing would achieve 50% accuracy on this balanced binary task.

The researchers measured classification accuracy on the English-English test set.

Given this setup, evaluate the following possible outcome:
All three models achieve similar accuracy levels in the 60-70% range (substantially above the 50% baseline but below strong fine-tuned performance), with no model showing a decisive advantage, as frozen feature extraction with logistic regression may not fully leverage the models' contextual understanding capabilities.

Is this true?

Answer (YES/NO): NO